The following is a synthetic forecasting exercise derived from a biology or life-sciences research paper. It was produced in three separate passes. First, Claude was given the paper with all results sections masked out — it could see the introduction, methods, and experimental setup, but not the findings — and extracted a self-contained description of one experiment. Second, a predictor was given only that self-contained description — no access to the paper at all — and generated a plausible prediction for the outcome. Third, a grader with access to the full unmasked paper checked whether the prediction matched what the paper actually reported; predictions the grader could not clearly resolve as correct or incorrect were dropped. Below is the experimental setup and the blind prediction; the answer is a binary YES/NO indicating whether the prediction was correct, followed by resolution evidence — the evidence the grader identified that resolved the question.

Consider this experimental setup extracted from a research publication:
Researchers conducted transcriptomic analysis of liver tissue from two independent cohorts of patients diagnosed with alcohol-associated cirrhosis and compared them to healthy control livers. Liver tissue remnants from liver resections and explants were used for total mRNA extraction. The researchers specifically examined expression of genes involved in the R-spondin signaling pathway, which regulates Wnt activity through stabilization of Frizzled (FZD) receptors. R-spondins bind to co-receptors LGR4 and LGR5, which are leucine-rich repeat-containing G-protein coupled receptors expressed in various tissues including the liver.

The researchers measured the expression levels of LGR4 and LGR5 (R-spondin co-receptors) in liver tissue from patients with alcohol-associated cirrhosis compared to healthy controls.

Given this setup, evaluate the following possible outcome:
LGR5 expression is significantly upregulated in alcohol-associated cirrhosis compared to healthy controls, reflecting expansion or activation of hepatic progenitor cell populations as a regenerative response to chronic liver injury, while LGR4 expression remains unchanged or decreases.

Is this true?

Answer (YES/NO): NO